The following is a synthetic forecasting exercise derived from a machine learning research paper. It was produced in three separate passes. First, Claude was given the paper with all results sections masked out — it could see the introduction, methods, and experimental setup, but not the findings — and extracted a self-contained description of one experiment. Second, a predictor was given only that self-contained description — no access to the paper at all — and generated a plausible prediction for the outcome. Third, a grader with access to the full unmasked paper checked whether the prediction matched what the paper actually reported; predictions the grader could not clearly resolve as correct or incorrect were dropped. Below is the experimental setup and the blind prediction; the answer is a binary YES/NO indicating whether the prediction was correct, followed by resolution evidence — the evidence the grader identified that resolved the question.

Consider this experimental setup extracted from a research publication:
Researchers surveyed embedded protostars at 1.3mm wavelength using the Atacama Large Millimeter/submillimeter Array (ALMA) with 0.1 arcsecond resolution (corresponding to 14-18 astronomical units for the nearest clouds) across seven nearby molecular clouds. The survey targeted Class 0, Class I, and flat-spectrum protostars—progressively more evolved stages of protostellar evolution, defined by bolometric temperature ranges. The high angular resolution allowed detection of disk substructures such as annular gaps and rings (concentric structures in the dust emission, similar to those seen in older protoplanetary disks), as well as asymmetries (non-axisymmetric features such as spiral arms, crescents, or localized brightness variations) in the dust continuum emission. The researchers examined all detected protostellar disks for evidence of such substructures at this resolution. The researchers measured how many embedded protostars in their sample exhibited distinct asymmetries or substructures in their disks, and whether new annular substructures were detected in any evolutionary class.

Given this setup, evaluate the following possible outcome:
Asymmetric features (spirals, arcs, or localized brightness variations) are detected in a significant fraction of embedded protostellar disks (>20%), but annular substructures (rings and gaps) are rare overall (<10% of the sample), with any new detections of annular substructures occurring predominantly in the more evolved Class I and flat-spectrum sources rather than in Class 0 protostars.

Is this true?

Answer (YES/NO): NO